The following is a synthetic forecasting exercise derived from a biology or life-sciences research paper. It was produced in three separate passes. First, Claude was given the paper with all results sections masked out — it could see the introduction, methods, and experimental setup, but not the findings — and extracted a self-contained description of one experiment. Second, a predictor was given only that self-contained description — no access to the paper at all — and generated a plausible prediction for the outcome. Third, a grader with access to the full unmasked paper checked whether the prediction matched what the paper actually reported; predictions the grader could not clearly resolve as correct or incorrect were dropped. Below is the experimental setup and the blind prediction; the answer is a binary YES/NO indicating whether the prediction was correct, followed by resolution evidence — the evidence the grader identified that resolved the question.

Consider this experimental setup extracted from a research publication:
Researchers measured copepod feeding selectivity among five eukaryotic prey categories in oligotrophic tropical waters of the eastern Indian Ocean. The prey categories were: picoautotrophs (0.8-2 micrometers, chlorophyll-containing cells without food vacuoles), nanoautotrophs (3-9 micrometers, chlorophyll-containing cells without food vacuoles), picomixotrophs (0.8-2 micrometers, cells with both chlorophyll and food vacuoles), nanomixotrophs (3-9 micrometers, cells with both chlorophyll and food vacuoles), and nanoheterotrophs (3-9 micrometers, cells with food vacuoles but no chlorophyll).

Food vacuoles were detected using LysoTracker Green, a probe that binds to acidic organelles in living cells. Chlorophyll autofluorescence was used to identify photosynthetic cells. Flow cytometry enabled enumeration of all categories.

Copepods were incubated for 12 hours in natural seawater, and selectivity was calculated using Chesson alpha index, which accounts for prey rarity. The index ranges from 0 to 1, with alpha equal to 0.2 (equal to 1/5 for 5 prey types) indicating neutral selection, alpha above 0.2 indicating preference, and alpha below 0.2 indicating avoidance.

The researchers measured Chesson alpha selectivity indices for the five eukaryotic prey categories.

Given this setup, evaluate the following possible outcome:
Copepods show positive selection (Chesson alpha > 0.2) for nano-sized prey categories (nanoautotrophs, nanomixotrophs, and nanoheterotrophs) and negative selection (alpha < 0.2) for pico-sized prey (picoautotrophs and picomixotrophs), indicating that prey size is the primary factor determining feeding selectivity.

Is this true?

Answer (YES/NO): NO